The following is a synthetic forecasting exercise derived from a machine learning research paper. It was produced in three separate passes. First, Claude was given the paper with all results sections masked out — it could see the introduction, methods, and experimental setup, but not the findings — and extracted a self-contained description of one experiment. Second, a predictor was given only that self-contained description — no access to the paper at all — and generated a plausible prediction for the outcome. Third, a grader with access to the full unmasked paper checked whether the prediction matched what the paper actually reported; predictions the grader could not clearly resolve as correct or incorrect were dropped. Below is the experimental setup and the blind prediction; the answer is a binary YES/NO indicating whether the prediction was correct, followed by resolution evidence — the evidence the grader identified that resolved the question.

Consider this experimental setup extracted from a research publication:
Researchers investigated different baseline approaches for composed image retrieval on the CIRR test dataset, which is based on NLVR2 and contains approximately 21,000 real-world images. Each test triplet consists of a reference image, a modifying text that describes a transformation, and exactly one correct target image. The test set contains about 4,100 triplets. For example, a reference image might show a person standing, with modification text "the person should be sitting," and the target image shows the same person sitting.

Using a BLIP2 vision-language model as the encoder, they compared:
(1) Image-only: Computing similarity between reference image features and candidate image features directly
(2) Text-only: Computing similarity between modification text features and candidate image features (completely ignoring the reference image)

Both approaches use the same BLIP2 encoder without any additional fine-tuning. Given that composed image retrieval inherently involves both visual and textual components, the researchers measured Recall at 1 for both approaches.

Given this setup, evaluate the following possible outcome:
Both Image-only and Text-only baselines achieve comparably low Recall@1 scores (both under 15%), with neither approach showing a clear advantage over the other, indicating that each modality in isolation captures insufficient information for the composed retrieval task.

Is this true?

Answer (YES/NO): NO